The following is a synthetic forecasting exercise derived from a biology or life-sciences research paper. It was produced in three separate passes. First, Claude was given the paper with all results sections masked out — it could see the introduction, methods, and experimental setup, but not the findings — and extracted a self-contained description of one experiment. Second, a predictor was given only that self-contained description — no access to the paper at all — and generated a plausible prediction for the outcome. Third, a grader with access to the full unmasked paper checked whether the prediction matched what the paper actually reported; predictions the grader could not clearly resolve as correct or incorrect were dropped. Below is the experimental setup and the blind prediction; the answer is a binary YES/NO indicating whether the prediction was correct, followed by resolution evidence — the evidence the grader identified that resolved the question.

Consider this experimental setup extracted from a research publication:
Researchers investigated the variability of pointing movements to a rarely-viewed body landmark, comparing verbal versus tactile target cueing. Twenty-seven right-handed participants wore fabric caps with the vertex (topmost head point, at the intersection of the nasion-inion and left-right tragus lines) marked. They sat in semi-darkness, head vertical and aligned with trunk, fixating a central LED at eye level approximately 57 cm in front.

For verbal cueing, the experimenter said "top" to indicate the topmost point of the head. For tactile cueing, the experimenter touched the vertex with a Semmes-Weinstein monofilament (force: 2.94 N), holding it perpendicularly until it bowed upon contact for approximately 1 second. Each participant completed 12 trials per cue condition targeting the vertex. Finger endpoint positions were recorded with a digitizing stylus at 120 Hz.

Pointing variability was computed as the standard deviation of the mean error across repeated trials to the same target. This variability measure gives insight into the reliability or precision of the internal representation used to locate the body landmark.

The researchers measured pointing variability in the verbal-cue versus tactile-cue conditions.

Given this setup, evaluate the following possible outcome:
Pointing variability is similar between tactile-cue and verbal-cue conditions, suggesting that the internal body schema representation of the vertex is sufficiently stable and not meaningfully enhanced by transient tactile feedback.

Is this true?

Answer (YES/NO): NO